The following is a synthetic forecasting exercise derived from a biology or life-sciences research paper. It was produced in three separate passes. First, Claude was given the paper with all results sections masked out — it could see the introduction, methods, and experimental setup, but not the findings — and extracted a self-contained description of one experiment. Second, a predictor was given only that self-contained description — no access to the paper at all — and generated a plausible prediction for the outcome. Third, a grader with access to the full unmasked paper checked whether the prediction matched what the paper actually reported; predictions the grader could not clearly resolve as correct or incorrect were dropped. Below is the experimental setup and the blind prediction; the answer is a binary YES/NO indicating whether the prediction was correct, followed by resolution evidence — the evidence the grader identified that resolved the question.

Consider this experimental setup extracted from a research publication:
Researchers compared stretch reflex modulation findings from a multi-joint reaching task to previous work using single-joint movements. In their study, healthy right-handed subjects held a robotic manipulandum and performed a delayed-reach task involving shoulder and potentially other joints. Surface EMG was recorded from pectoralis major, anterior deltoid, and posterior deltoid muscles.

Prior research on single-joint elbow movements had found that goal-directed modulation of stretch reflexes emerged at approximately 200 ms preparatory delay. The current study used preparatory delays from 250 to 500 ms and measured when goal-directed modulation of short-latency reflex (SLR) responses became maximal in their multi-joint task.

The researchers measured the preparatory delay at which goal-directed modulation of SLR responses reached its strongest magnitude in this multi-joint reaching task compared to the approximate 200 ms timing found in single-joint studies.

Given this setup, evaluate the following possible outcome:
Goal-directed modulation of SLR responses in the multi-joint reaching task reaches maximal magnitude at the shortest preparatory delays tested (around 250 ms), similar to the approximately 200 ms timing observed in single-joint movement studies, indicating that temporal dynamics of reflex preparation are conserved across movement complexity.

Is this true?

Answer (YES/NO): NO